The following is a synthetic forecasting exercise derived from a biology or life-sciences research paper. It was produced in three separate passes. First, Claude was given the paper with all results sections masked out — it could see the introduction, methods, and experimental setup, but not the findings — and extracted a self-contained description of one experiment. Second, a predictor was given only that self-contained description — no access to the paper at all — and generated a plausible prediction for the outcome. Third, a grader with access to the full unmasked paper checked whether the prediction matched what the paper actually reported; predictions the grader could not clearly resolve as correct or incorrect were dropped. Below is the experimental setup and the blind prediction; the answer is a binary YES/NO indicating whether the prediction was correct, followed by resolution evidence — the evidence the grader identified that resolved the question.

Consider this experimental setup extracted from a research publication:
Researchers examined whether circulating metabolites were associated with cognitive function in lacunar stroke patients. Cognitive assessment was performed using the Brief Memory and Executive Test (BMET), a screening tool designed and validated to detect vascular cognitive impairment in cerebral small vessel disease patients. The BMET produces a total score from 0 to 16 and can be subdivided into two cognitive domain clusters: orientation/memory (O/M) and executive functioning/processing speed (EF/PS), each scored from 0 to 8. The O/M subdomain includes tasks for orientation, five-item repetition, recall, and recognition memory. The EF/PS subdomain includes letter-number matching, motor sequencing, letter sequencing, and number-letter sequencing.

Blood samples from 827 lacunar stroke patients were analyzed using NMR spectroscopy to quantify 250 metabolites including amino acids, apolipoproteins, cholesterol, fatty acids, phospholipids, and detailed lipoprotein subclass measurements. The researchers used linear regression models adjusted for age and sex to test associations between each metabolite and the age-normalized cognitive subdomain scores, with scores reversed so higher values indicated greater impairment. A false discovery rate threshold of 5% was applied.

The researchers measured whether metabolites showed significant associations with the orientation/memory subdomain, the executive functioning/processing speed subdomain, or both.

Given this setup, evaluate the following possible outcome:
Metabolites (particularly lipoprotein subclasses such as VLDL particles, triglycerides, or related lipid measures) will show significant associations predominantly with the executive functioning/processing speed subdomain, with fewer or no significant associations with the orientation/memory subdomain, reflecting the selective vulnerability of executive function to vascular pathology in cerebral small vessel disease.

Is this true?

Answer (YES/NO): NO